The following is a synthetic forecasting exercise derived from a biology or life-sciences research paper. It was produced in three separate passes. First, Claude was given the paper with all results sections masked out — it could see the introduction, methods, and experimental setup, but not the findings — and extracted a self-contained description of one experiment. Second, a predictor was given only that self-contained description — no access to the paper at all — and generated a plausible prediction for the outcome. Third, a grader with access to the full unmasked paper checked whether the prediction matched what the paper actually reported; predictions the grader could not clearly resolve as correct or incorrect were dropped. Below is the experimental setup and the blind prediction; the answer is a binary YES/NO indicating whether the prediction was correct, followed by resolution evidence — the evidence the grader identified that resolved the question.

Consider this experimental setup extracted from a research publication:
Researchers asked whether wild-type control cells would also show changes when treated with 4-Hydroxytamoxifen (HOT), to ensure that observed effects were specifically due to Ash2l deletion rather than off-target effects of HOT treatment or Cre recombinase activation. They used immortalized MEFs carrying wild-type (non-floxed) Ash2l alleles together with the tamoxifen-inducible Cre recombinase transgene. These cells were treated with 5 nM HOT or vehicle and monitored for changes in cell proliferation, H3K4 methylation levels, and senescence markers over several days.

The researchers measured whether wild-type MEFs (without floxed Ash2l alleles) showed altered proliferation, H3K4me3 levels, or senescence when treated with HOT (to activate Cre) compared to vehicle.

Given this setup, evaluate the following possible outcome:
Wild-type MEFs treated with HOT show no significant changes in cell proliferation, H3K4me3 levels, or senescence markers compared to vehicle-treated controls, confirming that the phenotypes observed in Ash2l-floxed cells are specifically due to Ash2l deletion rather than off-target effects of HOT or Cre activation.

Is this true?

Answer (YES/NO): NO